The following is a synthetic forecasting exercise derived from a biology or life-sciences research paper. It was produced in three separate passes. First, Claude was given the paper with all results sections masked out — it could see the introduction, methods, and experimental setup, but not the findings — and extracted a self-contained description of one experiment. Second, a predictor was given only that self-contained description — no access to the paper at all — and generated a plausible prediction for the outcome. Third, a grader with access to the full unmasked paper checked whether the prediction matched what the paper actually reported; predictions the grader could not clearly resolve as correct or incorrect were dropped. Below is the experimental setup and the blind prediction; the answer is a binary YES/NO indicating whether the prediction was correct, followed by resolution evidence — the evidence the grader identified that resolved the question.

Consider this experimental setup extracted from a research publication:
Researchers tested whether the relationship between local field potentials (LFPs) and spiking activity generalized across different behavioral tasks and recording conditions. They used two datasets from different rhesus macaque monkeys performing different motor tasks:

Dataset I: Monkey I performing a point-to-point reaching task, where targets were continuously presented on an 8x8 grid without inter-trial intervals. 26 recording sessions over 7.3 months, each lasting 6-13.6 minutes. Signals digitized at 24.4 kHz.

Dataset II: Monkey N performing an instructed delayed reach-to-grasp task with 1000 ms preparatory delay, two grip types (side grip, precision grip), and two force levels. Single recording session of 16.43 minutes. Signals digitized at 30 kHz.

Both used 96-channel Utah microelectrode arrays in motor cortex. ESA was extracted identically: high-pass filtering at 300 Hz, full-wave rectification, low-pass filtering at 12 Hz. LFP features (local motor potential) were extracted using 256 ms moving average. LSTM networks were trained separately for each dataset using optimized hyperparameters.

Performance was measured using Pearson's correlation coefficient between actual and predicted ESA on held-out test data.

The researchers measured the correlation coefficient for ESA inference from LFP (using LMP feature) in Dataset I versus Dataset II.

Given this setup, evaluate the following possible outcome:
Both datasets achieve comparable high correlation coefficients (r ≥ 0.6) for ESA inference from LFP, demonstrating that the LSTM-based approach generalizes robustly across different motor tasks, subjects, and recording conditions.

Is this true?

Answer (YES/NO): YES